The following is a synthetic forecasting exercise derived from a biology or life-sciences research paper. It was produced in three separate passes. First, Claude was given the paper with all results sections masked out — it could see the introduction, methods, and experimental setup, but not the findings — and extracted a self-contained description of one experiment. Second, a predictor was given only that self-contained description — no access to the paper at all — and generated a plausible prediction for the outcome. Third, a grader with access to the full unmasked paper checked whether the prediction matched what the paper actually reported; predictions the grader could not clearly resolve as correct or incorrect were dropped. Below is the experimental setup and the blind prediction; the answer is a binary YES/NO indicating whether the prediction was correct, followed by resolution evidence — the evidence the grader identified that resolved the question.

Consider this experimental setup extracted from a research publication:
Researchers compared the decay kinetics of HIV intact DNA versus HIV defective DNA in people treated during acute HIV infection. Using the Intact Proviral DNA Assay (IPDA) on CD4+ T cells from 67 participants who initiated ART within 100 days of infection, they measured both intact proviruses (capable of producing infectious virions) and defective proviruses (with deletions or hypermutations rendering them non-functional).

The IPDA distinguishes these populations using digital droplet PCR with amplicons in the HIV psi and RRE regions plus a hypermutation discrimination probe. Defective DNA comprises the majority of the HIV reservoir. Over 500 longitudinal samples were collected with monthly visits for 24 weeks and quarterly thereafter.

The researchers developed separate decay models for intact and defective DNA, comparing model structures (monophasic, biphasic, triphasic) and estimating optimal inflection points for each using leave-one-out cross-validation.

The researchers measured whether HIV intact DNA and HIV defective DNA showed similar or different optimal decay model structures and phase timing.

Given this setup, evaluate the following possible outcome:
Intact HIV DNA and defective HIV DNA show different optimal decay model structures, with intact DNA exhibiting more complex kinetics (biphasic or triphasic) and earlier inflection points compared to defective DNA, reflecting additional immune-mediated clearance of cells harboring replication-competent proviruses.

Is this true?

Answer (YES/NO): NO